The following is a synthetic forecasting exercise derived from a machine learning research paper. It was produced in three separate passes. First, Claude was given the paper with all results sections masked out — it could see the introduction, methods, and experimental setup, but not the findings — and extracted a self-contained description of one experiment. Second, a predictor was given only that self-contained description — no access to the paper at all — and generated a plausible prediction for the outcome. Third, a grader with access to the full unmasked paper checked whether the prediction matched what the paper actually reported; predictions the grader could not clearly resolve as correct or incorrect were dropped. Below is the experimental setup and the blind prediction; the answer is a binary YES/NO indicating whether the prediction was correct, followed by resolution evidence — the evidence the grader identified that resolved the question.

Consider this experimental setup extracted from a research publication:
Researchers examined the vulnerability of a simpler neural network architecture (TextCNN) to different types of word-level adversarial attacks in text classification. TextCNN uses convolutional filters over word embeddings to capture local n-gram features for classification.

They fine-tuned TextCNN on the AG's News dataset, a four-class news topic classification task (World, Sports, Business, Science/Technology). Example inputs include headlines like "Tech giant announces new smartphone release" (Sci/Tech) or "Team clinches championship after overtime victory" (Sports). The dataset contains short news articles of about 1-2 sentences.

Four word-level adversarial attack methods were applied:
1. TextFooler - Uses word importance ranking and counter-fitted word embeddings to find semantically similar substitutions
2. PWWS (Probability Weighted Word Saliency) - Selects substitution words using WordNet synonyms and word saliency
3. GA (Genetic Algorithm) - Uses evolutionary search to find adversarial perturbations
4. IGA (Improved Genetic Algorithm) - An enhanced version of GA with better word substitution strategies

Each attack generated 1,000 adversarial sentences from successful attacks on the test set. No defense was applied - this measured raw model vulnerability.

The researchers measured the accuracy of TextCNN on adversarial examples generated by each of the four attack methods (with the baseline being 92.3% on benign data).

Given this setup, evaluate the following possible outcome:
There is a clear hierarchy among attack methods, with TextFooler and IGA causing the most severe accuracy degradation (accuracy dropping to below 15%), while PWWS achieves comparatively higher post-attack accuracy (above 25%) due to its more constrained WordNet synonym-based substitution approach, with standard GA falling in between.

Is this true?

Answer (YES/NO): NO